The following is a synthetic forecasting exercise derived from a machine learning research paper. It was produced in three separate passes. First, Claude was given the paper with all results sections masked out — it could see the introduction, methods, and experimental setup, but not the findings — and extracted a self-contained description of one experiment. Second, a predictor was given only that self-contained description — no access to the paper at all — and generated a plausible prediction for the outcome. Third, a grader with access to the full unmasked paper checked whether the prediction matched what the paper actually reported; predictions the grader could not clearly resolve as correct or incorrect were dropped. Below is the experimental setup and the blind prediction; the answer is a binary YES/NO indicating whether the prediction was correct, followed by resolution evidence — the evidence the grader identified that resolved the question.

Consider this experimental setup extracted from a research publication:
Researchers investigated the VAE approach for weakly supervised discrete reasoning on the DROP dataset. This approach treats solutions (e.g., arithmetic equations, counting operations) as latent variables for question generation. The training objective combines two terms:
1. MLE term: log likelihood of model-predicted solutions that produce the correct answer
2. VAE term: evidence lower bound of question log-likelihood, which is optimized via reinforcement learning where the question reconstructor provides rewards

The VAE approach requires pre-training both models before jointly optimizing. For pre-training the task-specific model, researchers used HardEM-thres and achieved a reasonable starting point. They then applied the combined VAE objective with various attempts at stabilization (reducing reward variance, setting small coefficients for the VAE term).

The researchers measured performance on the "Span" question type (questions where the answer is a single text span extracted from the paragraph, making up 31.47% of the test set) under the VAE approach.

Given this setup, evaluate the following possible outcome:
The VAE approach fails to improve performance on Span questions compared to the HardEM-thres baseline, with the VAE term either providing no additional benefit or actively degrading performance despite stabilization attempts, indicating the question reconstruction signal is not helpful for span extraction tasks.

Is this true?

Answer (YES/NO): NO